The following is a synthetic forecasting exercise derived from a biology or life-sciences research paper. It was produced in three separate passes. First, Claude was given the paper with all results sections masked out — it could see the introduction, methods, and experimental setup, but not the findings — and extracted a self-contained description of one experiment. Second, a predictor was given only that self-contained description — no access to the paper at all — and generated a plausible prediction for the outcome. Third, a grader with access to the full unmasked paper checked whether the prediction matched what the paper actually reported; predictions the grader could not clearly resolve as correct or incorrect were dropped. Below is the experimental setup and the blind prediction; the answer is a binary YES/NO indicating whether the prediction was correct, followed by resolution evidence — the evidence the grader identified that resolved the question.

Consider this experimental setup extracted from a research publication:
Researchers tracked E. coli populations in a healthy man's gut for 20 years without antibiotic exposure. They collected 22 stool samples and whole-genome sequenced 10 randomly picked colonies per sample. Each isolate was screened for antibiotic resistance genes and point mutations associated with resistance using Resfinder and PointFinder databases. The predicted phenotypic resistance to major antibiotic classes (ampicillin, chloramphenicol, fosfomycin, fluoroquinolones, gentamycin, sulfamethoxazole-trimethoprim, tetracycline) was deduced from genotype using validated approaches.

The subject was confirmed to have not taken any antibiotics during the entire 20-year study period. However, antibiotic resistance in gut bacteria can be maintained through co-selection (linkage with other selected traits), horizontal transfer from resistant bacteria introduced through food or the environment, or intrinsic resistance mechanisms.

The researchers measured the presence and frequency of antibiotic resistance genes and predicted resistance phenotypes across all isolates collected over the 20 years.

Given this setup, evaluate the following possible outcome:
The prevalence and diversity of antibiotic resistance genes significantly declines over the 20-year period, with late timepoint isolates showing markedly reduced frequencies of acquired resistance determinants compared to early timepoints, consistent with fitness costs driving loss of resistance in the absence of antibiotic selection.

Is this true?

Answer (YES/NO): NO